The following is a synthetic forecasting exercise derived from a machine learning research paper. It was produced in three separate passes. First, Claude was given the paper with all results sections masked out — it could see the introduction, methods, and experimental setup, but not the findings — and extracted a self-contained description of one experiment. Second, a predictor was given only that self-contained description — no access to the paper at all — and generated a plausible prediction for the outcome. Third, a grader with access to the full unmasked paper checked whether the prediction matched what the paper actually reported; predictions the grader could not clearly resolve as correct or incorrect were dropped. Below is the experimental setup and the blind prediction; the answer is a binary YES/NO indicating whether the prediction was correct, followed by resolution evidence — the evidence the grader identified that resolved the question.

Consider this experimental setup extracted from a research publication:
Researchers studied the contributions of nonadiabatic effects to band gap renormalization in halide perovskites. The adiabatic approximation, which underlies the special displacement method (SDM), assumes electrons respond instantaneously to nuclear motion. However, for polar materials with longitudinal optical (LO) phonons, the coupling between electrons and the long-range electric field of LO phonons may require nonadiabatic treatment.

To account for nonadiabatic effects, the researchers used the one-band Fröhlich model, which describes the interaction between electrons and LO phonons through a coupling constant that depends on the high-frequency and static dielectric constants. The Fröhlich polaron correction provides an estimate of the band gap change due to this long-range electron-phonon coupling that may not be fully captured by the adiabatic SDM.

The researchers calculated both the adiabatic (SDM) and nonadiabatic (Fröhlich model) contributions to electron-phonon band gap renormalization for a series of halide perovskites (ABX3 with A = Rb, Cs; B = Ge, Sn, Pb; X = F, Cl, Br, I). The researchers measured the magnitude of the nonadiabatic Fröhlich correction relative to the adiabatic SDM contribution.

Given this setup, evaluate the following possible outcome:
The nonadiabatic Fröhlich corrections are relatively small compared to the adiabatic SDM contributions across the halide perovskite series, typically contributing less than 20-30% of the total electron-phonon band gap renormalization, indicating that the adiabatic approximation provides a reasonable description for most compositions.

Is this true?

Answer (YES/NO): NO